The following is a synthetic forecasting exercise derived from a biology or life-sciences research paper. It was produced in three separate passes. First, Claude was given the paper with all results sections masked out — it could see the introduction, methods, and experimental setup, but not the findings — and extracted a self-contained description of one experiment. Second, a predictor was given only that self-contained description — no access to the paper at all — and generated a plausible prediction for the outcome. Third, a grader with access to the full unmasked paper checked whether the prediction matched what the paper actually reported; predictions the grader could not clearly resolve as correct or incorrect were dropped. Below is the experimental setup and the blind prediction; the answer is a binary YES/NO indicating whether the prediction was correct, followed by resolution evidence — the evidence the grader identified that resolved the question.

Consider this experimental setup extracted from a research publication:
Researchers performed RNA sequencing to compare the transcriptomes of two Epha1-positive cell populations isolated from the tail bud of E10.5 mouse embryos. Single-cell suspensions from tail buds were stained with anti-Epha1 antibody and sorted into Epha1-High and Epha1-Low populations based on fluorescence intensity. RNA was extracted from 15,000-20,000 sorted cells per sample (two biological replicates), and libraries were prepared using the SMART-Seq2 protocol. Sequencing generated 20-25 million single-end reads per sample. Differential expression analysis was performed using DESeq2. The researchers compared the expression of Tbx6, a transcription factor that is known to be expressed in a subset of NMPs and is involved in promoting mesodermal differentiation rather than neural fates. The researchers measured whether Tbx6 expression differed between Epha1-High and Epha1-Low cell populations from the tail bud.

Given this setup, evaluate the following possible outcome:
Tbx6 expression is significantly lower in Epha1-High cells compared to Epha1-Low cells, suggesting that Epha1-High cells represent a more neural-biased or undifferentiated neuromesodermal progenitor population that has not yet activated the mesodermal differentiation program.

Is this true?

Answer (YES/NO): NO